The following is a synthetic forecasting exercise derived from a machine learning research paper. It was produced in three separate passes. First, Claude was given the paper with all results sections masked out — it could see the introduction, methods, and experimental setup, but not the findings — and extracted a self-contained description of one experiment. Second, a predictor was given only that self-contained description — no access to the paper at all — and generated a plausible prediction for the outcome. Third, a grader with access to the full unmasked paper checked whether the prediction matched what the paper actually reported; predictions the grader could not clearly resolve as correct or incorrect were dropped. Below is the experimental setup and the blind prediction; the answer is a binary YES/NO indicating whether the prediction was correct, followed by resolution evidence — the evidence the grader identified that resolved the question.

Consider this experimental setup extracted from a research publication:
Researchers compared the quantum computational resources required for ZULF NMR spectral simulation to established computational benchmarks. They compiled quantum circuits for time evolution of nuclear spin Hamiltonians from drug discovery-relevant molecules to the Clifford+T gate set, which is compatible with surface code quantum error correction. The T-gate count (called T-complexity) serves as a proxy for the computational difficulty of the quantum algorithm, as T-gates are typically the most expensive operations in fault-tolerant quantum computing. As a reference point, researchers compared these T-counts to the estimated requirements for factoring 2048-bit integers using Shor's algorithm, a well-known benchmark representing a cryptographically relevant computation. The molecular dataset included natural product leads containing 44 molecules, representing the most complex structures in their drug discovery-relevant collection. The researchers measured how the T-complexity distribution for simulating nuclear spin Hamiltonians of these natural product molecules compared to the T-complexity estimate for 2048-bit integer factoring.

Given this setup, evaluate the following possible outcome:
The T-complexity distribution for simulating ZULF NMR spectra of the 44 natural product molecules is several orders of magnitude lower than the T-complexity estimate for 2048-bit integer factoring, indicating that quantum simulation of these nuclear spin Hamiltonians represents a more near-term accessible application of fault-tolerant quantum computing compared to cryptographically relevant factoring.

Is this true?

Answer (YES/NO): NO